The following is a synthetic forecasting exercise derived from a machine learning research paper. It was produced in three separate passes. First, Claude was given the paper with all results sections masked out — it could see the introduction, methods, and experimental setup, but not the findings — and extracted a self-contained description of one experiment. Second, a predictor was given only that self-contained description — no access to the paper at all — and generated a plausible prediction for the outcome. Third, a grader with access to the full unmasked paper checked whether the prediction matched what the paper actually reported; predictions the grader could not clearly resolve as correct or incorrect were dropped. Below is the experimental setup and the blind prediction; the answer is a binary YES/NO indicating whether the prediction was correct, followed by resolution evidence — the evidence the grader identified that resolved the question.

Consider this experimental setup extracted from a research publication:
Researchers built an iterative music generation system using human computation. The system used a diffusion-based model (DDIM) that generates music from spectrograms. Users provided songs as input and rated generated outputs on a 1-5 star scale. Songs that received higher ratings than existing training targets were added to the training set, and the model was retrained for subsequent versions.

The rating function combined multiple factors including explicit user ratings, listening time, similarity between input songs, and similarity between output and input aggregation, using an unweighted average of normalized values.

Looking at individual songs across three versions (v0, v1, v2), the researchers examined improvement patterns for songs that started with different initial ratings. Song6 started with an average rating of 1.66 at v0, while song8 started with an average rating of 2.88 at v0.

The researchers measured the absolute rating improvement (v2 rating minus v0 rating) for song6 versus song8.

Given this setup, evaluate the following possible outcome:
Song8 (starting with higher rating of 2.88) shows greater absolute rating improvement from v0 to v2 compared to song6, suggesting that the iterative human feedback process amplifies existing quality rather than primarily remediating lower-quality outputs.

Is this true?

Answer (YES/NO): NO